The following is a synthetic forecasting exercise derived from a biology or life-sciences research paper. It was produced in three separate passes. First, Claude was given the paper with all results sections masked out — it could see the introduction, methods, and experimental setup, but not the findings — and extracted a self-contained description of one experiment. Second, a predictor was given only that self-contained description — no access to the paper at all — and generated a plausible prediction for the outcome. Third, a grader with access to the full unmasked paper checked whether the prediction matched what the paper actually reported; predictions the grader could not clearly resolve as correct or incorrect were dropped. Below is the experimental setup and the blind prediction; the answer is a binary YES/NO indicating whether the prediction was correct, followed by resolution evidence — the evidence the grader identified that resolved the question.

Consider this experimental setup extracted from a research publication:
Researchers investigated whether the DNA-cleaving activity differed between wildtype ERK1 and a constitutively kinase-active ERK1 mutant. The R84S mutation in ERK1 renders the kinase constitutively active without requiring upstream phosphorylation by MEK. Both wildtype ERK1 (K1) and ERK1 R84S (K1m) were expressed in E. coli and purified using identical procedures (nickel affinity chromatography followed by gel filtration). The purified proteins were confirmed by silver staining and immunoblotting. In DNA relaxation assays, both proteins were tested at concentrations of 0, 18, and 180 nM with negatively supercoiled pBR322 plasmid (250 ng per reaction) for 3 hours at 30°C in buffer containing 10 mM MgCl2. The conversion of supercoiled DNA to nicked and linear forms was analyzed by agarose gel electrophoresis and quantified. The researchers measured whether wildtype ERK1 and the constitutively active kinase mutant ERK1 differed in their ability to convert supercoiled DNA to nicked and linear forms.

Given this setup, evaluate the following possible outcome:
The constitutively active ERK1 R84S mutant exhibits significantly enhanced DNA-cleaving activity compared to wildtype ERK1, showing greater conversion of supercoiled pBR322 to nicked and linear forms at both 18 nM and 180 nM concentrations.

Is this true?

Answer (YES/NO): NO